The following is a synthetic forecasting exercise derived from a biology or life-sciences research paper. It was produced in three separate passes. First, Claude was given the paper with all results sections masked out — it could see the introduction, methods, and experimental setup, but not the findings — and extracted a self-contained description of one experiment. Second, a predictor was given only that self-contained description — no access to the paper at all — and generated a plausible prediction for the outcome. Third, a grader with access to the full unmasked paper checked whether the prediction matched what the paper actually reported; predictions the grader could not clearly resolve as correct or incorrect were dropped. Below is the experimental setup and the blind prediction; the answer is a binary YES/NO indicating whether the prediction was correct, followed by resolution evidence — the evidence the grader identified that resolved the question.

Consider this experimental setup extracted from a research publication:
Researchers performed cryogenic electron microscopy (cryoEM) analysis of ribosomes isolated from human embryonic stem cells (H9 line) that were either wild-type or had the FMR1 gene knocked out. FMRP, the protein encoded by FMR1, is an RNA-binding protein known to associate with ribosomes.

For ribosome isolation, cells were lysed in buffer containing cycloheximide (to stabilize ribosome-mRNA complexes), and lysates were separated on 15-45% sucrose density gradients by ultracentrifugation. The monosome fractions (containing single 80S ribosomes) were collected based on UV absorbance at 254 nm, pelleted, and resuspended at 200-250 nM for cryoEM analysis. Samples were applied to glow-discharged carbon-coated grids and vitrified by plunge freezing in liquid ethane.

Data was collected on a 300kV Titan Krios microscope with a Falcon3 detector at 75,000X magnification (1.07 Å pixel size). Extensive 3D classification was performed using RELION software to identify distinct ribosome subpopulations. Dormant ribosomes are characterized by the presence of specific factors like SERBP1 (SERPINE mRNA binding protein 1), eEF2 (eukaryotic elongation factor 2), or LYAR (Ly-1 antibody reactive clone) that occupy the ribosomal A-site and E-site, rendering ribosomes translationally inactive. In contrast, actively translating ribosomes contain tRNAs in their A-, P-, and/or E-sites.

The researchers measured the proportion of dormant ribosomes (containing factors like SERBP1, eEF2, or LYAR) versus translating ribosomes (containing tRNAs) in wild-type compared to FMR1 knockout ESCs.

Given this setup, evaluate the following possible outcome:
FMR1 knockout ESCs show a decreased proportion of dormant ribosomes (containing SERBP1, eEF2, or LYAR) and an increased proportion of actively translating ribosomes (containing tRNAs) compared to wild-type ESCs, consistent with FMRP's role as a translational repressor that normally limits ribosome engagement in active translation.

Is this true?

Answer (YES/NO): NO